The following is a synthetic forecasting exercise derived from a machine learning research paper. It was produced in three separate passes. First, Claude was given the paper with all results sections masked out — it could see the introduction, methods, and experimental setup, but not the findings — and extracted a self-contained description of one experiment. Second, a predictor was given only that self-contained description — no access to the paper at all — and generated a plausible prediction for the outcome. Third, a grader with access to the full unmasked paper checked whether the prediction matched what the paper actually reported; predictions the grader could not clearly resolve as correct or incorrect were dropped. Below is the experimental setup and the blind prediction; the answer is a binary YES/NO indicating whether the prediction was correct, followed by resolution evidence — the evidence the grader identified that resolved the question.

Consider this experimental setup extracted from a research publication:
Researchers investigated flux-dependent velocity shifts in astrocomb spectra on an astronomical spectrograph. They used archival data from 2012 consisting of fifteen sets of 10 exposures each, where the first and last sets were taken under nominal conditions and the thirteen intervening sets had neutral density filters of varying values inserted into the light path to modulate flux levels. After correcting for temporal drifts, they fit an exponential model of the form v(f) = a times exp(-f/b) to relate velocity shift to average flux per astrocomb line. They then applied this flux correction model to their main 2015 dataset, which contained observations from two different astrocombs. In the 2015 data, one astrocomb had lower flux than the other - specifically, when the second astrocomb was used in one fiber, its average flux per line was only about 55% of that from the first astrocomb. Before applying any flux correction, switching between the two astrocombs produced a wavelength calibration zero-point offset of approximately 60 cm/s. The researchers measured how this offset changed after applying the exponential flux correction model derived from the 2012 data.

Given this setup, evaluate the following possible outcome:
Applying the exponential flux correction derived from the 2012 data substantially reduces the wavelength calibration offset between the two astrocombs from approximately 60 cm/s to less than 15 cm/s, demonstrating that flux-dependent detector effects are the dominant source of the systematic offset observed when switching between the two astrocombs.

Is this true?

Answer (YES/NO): NO